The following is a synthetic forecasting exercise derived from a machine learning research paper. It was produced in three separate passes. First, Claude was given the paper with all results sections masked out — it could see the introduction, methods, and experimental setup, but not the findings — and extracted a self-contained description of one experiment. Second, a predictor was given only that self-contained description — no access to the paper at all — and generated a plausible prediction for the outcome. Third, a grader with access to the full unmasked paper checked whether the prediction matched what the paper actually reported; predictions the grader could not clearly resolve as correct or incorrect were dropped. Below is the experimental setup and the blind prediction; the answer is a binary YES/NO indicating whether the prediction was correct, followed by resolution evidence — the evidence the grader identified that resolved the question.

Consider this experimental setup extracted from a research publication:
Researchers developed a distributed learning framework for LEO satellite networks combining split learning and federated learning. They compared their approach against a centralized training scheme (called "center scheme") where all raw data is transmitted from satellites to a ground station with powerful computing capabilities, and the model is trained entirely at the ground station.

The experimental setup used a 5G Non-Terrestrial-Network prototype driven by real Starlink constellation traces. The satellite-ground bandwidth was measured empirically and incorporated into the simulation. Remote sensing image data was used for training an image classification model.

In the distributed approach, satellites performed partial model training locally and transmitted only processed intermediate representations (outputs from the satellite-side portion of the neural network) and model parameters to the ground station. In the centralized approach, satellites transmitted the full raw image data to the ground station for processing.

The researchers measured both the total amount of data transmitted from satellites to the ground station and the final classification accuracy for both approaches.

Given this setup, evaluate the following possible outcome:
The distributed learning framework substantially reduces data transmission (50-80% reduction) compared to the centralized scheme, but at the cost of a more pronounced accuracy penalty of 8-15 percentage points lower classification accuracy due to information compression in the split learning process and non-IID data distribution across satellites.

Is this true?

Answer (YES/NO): NO